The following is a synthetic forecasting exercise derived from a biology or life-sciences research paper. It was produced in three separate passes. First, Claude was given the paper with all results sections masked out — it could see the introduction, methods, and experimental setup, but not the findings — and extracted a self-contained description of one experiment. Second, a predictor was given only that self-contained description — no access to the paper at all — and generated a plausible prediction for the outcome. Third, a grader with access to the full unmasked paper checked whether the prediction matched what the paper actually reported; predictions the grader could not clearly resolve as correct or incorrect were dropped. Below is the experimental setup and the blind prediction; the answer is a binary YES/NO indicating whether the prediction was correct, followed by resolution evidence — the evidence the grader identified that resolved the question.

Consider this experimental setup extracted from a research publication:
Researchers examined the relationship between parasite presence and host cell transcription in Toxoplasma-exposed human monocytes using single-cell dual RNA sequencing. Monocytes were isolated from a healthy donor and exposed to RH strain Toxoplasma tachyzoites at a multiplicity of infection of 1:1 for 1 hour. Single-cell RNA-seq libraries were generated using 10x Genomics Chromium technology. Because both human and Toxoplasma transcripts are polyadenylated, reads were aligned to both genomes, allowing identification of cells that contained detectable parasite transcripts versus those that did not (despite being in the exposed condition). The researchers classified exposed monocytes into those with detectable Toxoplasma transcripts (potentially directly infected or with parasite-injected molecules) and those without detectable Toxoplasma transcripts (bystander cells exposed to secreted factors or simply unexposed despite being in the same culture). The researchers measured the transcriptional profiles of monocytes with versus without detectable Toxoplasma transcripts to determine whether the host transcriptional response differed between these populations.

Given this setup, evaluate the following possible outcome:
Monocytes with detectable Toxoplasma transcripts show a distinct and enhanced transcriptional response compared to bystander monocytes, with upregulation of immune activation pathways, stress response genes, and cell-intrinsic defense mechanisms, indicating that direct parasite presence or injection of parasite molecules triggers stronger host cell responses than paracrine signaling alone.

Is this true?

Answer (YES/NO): NO